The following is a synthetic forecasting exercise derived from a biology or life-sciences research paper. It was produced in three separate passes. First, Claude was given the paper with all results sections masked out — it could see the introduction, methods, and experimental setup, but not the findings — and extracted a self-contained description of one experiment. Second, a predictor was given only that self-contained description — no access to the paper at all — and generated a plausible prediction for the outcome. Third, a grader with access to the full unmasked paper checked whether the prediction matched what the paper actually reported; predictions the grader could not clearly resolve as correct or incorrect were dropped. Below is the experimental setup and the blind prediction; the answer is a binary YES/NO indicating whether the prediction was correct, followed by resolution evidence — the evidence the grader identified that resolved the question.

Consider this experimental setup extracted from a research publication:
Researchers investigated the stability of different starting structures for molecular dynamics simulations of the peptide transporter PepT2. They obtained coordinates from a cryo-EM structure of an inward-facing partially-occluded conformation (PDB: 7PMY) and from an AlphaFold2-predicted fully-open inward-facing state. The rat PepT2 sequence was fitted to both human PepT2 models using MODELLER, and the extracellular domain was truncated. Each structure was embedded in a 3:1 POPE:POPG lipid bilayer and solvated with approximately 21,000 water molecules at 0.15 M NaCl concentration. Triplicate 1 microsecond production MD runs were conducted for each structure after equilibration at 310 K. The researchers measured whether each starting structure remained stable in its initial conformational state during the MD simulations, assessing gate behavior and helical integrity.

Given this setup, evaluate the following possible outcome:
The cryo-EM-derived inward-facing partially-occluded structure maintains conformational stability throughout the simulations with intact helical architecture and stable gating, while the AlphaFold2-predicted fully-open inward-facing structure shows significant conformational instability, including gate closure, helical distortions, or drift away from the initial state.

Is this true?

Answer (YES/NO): NO